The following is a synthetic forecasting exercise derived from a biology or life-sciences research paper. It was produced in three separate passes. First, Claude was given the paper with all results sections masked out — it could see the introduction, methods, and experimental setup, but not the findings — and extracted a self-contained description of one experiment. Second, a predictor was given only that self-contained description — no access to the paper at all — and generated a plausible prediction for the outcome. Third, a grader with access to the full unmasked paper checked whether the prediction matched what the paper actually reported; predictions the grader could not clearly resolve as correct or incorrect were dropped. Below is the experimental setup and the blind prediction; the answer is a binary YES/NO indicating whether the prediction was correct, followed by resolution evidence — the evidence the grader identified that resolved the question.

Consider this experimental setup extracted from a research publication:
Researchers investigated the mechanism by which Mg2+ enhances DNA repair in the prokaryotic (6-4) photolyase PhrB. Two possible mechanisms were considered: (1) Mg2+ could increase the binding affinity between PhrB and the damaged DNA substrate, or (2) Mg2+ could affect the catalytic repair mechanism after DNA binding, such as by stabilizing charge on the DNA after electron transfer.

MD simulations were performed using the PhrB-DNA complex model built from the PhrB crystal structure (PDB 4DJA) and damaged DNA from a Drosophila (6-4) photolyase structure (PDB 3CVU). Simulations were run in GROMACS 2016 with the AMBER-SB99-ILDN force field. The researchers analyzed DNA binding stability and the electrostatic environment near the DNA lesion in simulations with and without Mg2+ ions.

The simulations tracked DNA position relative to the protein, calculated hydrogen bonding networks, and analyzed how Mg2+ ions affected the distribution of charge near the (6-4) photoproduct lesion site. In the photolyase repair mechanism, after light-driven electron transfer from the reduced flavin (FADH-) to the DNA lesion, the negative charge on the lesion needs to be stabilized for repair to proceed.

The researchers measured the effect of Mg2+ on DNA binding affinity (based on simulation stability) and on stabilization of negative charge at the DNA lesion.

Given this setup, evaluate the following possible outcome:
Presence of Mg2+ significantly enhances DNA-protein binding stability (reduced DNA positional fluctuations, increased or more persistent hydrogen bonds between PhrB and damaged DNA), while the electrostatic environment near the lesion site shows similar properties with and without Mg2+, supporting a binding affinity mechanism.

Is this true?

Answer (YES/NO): NO